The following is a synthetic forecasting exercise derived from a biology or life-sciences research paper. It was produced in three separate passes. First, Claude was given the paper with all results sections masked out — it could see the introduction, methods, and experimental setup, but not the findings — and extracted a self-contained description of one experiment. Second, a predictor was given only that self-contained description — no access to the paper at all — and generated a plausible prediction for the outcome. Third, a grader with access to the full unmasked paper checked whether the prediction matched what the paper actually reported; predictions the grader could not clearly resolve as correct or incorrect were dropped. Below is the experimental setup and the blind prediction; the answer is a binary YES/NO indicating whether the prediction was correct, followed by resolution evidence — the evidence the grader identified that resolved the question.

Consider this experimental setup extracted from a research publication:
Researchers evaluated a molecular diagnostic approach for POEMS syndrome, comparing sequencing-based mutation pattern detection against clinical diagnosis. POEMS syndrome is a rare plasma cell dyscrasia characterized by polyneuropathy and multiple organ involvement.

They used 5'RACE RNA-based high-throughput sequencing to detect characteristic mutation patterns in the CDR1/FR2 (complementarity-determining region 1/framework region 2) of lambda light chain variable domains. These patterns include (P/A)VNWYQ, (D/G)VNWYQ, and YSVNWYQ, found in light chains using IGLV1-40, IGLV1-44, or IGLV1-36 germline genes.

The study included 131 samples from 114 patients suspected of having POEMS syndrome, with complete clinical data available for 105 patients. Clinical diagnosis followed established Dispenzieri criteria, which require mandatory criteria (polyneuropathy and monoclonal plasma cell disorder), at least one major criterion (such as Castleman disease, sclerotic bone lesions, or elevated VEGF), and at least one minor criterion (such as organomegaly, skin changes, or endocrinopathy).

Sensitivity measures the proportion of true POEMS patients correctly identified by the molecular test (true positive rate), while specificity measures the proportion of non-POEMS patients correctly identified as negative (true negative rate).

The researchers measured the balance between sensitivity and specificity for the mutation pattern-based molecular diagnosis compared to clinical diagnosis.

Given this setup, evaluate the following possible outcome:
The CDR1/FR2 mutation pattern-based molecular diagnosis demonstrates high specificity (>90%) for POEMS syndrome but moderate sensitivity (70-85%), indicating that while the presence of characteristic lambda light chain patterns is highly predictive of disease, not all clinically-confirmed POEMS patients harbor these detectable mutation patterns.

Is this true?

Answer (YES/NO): YES